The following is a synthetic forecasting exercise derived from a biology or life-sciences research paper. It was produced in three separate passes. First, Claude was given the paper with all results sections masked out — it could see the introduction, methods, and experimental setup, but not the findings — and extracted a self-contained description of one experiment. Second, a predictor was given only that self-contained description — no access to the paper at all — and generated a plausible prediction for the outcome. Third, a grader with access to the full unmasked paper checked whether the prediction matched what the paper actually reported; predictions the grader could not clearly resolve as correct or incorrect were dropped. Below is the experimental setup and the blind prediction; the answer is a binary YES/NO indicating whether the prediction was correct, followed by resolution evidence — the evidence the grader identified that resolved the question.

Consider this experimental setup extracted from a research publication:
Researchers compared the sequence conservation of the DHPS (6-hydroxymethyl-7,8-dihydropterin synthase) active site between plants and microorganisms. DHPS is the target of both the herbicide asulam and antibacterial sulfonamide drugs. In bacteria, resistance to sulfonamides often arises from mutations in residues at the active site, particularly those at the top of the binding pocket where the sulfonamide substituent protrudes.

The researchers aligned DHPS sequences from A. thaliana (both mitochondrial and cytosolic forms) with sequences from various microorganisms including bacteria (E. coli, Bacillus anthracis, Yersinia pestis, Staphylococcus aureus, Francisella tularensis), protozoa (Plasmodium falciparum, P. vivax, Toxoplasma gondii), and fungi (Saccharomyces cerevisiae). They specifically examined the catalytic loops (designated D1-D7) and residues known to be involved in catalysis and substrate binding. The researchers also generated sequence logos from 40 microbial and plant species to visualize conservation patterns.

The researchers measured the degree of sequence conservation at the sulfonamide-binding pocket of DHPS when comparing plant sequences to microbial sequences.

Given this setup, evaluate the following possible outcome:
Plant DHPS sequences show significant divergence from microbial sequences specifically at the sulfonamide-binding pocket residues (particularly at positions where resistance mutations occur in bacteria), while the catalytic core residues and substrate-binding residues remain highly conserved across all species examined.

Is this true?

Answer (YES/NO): NO